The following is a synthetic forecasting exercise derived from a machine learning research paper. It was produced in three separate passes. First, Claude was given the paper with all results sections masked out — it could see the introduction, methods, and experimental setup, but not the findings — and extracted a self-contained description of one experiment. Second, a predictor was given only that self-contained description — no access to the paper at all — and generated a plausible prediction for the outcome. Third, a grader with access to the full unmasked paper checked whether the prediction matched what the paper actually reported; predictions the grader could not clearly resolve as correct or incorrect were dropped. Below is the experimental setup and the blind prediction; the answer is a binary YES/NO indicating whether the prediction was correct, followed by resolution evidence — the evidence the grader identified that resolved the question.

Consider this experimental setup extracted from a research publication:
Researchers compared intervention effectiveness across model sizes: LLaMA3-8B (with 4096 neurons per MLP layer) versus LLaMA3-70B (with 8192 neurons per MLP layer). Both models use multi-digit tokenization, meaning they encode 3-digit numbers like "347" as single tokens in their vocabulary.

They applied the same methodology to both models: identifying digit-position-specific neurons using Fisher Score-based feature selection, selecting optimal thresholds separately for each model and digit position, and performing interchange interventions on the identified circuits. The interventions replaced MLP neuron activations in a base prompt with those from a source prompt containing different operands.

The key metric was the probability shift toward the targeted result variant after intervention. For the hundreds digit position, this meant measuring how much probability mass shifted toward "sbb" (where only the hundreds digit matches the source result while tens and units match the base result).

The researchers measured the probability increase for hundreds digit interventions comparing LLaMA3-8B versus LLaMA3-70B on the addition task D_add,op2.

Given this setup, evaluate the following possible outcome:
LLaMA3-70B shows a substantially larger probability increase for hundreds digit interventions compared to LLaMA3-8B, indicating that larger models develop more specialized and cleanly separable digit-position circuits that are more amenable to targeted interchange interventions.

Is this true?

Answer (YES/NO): NO